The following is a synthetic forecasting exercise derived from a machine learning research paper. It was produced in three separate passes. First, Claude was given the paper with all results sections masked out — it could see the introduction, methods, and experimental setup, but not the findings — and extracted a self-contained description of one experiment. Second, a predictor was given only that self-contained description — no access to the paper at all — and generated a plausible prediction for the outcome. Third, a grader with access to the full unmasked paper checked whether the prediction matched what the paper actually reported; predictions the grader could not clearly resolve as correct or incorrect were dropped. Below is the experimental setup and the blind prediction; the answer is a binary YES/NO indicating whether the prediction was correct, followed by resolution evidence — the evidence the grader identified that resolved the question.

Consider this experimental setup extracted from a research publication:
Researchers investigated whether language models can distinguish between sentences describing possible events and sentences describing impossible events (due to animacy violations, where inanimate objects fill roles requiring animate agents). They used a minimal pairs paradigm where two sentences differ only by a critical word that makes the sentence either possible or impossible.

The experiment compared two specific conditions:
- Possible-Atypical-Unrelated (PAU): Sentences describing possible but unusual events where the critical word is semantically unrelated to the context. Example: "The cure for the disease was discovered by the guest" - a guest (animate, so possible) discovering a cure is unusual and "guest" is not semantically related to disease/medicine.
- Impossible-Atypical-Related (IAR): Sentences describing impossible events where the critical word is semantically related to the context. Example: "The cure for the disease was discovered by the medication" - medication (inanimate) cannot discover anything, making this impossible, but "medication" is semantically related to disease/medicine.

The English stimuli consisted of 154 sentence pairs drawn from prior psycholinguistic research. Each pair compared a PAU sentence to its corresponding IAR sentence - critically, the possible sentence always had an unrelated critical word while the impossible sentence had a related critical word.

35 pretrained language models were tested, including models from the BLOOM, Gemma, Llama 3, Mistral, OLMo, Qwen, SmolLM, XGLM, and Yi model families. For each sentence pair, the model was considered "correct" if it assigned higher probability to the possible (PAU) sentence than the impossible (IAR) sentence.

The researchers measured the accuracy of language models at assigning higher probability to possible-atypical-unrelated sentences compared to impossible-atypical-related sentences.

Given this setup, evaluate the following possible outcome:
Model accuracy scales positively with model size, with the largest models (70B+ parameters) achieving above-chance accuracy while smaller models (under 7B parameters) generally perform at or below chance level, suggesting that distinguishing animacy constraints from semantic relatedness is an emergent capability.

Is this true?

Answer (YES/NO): NO